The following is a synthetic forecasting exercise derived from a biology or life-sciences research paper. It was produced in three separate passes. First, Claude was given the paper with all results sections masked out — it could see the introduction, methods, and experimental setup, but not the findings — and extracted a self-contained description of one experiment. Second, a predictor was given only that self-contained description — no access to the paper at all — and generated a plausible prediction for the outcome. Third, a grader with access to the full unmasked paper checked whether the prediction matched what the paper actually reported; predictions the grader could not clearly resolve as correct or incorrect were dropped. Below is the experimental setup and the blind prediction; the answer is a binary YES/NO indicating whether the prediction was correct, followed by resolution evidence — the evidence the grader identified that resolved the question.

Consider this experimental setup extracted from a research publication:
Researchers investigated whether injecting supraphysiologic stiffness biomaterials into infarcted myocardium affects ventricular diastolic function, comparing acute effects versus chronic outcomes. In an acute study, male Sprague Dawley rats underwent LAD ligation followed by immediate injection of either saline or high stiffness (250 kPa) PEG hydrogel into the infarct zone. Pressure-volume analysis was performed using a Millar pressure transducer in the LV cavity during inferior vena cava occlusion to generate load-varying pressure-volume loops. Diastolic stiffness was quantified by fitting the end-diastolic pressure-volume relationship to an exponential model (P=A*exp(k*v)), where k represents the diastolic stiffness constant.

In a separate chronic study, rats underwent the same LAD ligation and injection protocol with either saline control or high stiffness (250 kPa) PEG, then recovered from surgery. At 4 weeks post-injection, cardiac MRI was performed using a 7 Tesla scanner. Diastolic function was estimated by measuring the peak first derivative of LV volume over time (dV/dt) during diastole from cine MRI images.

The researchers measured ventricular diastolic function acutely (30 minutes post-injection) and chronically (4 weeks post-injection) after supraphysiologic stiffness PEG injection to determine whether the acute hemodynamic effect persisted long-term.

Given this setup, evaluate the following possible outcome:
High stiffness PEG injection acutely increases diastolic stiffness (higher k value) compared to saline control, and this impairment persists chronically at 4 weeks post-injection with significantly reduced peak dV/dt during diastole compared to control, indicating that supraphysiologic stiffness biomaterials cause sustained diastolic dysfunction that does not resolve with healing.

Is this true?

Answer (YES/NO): NO